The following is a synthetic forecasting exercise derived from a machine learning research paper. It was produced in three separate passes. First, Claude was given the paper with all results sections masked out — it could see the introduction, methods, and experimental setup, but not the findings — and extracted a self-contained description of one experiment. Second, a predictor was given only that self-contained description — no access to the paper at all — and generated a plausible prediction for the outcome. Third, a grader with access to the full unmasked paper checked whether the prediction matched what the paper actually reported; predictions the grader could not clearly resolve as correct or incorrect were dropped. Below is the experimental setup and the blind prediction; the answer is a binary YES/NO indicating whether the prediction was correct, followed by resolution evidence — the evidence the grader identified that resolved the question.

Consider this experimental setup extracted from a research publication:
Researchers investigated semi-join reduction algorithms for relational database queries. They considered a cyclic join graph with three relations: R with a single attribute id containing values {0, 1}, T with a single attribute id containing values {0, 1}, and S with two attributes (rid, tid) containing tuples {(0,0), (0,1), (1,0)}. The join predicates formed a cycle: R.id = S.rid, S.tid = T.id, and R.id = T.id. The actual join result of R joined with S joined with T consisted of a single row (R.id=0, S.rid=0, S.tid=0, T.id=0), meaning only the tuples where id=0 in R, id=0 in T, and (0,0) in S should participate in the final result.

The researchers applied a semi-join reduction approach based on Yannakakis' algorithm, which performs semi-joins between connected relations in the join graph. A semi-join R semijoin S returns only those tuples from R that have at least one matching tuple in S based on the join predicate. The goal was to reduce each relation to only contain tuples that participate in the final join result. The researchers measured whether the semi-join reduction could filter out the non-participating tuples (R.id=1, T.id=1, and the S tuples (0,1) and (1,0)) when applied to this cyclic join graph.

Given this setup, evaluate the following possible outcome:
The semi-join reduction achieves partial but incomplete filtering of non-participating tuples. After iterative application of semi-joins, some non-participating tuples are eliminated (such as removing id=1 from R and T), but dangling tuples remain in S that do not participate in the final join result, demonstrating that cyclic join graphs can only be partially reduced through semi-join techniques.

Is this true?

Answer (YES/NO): NO